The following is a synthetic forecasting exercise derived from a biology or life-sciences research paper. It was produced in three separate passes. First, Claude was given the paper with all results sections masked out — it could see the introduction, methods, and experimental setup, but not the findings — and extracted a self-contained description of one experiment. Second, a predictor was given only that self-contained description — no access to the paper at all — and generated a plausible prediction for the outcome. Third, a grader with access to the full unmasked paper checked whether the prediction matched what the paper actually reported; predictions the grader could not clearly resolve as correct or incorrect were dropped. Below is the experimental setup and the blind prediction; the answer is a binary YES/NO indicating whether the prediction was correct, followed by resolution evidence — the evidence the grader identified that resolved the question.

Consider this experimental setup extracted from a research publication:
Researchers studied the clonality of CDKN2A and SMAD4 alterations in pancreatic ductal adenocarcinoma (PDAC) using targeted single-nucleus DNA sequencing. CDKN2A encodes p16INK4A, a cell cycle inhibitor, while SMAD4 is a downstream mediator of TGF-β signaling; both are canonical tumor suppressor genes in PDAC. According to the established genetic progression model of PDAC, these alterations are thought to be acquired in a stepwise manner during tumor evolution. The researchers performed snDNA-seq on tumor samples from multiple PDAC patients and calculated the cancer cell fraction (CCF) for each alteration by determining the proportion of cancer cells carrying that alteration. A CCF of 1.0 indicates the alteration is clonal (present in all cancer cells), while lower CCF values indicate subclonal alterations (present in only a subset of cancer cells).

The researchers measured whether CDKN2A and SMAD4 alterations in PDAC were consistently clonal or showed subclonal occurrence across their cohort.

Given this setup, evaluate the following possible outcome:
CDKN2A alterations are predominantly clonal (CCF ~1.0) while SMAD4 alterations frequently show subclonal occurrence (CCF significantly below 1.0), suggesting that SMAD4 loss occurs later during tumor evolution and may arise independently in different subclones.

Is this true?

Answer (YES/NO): NO